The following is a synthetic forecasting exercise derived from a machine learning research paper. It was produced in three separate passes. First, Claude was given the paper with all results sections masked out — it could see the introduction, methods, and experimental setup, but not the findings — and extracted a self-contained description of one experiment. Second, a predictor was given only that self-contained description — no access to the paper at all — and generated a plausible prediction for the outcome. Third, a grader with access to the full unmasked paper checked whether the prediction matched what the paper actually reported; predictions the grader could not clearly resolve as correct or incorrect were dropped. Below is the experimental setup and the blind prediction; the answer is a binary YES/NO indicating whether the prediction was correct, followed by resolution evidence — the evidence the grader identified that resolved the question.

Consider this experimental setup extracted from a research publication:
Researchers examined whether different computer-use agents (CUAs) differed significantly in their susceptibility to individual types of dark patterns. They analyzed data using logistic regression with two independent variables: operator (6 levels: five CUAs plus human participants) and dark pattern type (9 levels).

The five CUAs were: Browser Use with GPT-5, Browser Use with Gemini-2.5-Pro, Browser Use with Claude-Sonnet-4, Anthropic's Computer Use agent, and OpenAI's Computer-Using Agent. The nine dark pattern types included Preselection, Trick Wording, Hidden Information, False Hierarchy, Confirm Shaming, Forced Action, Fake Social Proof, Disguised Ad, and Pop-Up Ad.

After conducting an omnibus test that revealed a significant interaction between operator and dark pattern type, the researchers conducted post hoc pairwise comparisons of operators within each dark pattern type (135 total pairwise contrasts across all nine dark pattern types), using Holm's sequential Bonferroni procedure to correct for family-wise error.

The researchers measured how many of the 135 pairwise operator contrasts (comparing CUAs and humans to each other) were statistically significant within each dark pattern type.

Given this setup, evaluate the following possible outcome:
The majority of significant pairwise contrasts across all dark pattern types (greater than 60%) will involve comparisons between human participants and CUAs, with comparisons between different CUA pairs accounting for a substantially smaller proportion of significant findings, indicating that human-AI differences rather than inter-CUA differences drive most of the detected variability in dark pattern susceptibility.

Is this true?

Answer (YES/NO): NO